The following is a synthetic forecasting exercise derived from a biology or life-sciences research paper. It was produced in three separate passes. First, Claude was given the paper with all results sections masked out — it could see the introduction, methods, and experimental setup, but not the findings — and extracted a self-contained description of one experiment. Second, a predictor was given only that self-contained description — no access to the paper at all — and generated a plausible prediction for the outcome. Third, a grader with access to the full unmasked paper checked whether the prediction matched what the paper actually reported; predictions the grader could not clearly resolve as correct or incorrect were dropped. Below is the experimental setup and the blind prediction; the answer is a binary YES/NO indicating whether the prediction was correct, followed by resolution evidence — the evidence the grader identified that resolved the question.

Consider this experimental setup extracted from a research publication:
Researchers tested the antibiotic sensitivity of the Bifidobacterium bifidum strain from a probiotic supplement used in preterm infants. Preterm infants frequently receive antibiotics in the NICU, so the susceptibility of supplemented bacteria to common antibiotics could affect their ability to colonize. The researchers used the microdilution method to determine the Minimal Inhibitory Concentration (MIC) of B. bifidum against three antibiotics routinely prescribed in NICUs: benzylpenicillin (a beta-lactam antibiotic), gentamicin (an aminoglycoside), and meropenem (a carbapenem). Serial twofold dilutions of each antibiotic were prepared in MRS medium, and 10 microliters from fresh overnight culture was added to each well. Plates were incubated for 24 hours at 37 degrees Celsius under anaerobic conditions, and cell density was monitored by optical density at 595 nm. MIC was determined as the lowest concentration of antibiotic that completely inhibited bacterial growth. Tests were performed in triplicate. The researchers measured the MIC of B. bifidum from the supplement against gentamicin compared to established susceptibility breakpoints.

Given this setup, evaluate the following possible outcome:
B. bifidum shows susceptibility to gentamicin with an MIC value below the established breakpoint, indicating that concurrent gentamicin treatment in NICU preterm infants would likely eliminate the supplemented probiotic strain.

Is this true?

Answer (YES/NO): YES